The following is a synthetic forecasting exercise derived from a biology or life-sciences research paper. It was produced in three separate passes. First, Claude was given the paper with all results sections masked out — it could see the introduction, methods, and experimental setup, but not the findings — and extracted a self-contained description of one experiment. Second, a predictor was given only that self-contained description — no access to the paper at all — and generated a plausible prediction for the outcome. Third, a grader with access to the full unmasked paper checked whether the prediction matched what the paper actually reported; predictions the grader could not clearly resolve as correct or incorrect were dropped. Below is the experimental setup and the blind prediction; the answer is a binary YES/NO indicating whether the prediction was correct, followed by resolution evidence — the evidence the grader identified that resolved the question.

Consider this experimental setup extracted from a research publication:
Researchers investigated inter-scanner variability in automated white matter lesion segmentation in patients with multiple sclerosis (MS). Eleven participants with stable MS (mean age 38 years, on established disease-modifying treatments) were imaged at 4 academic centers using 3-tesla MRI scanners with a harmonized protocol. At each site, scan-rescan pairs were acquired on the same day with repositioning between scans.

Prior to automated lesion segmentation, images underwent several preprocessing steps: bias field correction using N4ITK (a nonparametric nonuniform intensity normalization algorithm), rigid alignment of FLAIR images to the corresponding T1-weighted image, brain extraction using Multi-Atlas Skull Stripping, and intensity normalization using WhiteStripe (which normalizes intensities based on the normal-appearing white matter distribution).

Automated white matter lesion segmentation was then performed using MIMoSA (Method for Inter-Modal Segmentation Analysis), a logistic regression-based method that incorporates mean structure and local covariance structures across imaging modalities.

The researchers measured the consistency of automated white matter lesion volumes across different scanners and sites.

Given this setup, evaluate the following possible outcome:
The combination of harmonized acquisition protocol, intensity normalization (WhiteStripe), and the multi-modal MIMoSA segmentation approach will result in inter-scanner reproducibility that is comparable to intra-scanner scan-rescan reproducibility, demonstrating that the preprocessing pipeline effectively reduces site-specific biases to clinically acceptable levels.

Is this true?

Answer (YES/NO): NO